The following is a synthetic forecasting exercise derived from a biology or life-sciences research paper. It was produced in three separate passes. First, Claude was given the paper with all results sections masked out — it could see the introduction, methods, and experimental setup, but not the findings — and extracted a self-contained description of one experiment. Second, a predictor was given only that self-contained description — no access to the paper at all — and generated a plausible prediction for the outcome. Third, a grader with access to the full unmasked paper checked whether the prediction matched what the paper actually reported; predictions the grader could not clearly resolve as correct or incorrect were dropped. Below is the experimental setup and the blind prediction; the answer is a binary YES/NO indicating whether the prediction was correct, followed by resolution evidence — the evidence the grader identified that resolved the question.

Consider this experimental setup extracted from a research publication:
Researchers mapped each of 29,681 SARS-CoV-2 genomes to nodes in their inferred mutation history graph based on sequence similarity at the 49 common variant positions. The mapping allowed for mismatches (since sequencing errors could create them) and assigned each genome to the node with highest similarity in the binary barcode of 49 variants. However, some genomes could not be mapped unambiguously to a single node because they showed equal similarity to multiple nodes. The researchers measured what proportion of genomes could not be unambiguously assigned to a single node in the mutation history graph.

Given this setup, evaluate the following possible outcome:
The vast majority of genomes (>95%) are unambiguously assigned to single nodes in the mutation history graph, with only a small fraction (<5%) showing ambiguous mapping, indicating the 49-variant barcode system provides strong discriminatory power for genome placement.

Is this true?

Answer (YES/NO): YES